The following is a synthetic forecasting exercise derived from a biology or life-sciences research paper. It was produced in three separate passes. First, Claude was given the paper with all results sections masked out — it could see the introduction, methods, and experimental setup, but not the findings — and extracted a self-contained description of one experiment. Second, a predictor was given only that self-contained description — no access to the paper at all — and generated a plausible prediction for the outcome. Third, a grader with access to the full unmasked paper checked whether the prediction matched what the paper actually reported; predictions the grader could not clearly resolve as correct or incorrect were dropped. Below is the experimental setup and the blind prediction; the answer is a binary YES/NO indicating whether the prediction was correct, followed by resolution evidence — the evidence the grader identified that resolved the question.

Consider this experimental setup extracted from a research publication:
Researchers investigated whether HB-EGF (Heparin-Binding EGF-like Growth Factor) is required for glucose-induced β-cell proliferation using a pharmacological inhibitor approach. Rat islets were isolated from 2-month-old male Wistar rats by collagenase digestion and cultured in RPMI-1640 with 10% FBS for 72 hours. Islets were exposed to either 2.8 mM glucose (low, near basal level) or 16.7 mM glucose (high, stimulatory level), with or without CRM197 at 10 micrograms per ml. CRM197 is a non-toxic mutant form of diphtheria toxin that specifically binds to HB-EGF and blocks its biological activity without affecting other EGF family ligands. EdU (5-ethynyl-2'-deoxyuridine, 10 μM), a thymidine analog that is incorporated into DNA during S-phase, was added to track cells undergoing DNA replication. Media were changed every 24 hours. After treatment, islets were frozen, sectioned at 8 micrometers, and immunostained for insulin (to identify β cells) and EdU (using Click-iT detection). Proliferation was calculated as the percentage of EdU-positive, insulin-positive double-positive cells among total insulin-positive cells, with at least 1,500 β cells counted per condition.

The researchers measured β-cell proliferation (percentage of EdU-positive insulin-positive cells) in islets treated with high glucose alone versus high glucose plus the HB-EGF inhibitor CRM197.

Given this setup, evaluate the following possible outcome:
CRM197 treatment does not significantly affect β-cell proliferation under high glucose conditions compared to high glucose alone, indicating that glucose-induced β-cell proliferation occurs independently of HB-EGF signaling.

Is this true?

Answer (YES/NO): NO